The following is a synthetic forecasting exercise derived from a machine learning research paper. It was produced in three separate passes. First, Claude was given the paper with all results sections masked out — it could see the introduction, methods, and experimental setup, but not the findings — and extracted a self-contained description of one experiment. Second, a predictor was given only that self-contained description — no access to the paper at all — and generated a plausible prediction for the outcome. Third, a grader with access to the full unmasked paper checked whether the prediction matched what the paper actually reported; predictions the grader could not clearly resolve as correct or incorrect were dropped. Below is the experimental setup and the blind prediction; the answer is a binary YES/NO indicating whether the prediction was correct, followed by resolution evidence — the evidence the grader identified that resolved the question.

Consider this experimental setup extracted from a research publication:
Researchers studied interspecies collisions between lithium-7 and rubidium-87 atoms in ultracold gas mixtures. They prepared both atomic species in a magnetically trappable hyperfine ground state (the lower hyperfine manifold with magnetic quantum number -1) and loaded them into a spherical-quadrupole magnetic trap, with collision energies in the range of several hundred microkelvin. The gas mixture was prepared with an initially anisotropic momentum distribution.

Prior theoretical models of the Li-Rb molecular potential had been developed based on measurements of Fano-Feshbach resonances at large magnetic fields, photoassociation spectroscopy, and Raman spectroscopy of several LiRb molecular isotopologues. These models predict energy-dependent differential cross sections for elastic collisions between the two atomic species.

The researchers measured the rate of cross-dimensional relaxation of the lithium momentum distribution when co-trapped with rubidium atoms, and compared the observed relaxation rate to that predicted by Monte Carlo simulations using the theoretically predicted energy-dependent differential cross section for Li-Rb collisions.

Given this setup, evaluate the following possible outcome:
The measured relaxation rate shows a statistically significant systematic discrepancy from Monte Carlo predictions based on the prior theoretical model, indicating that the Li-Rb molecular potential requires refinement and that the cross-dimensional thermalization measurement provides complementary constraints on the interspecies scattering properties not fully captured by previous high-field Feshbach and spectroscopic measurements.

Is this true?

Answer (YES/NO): YES